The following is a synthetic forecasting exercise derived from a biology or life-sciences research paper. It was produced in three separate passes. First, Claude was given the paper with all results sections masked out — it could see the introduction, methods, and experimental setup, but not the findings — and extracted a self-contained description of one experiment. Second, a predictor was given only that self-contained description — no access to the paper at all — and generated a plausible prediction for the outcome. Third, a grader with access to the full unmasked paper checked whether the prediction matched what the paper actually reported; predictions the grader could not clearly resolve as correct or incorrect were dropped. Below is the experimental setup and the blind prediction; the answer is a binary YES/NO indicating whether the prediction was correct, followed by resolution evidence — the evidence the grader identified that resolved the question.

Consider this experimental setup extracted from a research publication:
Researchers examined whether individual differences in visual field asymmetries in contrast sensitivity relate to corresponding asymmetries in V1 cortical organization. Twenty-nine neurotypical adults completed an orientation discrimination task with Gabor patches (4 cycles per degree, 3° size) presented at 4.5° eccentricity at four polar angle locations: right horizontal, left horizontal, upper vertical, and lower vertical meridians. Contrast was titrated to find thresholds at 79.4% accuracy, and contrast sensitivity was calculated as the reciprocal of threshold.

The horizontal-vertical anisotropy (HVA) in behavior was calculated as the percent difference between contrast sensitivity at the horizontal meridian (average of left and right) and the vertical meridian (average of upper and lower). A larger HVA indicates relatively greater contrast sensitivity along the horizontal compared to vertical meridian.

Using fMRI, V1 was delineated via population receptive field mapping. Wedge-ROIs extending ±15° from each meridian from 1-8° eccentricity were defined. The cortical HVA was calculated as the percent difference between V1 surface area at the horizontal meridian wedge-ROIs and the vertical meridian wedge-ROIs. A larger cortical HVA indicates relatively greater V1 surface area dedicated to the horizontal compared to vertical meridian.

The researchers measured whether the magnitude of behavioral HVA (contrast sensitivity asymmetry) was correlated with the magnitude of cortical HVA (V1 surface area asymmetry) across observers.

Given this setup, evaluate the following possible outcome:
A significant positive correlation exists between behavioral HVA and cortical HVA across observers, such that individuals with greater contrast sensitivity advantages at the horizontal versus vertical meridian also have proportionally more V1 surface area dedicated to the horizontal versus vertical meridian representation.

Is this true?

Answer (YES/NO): YES